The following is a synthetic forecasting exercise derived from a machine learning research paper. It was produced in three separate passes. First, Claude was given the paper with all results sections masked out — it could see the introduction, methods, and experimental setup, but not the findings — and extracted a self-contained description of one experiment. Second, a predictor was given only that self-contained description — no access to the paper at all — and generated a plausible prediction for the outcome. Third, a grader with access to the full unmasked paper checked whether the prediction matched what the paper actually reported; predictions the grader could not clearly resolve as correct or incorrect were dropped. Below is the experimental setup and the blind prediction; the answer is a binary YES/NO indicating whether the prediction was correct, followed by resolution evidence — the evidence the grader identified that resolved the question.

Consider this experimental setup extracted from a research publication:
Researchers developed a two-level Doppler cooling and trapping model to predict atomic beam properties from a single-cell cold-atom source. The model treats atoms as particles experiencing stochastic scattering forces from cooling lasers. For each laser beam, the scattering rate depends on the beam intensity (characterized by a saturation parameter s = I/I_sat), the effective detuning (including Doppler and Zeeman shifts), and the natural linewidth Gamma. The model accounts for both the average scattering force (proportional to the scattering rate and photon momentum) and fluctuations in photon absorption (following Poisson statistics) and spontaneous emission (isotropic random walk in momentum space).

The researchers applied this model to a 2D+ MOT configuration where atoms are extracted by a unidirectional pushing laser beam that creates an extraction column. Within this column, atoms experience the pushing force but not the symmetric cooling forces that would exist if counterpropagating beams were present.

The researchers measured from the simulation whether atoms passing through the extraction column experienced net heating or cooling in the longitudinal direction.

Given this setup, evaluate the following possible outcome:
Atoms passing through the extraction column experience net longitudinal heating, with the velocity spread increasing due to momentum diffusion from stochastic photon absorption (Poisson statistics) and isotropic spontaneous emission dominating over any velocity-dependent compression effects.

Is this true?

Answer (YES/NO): YES